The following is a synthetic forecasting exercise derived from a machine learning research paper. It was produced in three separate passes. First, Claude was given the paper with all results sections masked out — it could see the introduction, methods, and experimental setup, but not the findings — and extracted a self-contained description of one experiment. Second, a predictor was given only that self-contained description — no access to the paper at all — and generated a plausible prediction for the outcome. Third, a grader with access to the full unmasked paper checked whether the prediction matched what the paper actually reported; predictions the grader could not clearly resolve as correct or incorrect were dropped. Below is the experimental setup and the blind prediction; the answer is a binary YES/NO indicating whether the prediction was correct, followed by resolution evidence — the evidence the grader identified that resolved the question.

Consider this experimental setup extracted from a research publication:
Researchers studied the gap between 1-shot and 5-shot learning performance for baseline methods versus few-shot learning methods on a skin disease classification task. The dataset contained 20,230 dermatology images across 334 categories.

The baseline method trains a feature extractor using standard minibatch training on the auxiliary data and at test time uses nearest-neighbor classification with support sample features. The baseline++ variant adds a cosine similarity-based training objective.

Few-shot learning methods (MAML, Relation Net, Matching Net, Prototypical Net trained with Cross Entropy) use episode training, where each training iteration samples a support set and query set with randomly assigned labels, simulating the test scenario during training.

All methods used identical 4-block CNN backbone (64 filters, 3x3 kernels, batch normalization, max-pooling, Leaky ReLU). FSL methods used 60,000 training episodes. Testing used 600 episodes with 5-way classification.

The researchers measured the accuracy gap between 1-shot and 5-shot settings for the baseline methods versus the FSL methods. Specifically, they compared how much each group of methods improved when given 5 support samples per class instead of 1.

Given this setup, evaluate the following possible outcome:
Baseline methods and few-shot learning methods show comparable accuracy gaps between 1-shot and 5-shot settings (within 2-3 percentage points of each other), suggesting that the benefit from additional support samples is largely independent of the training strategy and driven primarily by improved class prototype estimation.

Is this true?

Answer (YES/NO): NO